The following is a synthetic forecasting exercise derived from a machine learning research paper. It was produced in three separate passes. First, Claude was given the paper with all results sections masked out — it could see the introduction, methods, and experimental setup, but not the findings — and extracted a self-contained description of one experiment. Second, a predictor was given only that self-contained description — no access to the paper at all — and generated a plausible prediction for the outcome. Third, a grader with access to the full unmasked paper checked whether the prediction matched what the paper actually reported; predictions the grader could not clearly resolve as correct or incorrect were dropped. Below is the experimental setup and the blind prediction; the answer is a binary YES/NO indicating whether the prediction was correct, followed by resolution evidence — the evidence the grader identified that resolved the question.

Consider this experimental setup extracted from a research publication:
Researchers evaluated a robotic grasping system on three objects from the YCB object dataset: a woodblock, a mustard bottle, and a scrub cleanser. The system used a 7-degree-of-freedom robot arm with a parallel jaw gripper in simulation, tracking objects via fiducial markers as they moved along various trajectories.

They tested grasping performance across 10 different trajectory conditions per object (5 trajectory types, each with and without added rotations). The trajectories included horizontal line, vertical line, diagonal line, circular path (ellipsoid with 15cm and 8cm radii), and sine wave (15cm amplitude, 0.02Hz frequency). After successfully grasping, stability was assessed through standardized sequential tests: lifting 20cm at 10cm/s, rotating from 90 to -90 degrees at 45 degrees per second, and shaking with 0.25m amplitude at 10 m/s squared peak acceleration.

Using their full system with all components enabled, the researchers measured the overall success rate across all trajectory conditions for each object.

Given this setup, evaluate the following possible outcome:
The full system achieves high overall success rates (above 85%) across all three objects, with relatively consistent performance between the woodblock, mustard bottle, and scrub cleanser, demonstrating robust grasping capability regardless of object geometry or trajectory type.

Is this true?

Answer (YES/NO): NO